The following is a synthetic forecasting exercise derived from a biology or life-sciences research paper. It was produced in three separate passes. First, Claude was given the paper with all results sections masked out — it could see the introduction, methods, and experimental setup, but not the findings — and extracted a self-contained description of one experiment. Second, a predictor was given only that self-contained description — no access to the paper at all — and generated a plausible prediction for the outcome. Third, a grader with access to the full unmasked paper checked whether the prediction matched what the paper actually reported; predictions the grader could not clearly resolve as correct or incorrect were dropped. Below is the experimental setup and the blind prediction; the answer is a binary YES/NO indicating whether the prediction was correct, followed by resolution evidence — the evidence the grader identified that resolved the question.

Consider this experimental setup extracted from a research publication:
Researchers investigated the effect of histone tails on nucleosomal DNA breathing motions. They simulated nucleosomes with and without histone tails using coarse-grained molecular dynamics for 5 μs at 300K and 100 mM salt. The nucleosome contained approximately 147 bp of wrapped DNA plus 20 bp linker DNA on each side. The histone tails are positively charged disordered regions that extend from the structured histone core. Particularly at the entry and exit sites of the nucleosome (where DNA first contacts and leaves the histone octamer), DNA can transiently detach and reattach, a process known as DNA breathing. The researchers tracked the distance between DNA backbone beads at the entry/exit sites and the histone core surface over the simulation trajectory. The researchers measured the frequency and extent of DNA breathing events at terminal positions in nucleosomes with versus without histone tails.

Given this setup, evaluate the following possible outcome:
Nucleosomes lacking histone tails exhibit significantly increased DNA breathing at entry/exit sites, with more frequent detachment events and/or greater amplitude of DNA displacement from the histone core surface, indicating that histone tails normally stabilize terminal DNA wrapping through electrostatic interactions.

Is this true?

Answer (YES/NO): YES